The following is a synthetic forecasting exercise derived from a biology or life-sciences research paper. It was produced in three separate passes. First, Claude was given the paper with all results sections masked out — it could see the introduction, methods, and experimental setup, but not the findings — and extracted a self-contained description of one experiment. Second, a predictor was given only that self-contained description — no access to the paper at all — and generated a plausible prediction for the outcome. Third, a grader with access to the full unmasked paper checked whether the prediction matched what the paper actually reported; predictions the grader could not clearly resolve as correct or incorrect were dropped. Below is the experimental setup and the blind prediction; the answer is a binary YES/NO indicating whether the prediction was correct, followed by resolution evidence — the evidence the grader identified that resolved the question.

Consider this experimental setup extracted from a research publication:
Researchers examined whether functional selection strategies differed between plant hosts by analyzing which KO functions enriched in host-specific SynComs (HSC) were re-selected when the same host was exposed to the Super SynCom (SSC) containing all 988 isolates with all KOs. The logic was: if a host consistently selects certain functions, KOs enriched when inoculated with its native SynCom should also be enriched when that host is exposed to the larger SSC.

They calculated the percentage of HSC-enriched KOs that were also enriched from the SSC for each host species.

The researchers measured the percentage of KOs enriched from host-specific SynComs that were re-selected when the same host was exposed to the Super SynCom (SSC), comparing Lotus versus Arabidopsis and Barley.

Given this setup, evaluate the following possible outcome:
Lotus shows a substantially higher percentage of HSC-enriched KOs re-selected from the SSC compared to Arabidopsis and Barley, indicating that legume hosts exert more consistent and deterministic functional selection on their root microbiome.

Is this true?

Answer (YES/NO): YES